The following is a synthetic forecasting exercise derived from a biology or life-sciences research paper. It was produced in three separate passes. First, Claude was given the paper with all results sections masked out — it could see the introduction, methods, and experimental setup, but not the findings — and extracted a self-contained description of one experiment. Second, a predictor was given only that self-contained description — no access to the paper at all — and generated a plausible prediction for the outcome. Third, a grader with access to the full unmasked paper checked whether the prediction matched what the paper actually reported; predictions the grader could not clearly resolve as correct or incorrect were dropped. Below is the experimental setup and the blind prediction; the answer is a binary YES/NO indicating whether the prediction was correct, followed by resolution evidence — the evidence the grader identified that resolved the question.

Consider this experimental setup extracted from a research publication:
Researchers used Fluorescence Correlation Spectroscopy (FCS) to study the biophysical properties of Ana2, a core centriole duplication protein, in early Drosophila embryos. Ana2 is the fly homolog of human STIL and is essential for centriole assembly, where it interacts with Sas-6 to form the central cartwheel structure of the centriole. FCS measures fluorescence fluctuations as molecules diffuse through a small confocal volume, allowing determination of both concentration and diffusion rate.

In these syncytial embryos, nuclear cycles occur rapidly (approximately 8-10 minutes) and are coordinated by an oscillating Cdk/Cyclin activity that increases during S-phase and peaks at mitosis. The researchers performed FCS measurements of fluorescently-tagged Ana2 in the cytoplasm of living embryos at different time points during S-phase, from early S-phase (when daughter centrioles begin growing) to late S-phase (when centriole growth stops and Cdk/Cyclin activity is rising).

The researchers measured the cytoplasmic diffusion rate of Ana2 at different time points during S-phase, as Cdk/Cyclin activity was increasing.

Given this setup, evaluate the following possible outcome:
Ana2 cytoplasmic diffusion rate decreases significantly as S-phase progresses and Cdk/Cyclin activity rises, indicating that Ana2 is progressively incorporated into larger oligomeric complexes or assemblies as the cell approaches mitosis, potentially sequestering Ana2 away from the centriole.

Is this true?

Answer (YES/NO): NO